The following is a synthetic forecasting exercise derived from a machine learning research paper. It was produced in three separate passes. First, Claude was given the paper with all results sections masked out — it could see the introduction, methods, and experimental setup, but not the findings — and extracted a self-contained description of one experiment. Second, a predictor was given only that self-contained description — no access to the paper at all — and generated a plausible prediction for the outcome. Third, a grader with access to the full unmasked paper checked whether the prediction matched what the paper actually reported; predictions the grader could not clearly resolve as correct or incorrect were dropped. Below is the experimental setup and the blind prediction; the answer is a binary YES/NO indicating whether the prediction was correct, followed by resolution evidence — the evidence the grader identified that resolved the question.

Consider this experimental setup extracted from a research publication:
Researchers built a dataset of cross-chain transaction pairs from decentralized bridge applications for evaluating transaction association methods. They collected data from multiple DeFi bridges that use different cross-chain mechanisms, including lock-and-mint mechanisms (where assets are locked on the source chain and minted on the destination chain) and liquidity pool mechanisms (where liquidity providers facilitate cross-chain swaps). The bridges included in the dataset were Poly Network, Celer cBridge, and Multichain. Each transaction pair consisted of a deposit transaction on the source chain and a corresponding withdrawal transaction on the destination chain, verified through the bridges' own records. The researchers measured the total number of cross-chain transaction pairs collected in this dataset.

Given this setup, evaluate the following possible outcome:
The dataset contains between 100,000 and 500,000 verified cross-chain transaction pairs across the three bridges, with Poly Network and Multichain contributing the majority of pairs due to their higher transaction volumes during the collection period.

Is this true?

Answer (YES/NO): NO